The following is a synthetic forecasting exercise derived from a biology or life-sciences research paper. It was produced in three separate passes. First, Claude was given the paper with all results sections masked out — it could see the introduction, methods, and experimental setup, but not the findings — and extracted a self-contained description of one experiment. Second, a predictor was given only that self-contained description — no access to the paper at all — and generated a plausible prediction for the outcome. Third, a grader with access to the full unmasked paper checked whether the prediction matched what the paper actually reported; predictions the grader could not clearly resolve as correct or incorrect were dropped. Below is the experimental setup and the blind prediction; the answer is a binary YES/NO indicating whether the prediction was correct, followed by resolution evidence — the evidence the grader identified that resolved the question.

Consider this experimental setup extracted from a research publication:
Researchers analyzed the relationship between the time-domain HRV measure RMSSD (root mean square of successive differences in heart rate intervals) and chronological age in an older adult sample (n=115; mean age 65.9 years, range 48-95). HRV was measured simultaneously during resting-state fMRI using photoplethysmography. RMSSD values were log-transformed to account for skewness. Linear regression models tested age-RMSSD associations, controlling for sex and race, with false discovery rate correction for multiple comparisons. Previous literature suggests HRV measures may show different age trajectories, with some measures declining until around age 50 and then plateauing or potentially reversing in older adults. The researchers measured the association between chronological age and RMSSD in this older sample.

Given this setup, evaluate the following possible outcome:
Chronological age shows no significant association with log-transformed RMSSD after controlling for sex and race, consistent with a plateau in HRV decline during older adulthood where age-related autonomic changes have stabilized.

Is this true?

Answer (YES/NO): NO